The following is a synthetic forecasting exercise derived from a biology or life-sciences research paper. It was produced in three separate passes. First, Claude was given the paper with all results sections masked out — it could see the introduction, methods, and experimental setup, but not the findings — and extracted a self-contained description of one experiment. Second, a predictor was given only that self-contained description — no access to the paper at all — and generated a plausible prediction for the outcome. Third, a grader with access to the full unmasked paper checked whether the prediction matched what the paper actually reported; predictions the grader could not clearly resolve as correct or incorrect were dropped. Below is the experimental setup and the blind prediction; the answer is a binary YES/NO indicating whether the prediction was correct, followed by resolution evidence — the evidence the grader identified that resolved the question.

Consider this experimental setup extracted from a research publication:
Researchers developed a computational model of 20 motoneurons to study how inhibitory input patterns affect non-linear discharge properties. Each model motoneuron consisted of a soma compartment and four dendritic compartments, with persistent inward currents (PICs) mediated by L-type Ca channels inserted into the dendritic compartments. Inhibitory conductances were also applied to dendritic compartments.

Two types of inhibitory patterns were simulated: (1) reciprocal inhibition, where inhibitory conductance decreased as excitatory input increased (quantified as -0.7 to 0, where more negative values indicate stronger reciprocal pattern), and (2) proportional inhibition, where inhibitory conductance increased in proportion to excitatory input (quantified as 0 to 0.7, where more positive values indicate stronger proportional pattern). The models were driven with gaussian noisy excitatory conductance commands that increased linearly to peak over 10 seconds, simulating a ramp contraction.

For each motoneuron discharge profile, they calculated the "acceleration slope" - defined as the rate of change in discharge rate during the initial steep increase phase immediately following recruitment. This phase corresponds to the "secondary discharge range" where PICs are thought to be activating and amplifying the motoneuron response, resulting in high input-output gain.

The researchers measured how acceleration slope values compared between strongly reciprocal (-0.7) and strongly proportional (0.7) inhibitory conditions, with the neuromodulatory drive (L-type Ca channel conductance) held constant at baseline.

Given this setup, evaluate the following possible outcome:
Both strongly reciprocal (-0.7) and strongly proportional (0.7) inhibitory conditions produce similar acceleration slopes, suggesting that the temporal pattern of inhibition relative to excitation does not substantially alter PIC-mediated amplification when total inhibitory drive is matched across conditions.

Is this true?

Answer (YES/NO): NO